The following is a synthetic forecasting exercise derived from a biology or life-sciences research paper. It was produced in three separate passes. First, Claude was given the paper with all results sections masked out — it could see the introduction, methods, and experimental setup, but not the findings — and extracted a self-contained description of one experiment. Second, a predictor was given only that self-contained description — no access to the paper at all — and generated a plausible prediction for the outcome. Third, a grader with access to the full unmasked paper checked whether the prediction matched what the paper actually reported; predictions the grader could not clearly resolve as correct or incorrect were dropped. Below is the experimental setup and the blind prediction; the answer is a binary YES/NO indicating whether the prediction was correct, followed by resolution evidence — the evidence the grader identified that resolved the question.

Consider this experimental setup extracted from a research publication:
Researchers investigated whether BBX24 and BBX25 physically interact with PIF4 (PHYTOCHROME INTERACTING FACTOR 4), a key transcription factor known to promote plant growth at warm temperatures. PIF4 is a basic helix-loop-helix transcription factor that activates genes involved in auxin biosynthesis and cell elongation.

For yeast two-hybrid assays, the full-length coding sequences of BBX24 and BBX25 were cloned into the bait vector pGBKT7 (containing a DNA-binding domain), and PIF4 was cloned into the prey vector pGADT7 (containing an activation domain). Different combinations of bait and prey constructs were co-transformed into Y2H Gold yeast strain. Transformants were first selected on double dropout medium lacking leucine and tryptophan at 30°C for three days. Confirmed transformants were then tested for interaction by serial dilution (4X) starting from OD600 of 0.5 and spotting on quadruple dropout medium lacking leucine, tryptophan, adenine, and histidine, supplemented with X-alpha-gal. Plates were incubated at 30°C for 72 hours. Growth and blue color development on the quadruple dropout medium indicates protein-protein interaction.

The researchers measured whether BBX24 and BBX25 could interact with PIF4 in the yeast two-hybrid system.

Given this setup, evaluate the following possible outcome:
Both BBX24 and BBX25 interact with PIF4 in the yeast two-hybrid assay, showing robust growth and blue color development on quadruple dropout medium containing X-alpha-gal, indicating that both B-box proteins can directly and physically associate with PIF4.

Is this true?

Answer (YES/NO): YES